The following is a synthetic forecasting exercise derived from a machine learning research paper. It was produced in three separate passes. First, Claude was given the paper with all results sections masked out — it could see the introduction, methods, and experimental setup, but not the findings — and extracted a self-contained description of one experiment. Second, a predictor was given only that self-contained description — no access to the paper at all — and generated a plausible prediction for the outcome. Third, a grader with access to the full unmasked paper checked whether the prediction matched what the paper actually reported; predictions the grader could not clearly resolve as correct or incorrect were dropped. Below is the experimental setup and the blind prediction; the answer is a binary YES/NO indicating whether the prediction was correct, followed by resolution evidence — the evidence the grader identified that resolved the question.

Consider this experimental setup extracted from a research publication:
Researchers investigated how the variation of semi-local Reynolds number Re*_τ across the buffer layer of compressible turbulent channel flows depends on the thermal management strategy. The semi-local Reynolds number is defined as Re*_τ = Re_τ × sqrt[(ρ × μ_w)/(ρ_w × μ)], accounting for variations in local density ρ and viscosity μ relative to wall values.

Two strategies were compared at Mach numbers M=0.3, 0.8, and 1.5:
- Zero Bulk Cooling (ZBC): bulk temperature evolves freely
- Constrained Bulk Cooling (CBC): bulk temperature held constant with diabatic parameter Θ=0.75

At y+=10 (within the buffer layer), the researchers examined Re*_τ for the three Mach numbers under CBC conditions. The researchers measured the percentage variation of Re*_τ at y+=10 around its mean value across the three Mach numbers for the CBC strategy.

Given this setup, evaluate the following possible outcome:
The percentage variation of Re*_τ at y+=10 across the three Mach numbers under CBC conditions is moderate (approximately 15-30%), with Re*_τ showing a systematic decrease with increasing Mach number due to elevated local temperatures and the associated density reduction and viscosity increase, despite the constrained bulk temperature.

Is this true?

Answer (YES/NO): NO